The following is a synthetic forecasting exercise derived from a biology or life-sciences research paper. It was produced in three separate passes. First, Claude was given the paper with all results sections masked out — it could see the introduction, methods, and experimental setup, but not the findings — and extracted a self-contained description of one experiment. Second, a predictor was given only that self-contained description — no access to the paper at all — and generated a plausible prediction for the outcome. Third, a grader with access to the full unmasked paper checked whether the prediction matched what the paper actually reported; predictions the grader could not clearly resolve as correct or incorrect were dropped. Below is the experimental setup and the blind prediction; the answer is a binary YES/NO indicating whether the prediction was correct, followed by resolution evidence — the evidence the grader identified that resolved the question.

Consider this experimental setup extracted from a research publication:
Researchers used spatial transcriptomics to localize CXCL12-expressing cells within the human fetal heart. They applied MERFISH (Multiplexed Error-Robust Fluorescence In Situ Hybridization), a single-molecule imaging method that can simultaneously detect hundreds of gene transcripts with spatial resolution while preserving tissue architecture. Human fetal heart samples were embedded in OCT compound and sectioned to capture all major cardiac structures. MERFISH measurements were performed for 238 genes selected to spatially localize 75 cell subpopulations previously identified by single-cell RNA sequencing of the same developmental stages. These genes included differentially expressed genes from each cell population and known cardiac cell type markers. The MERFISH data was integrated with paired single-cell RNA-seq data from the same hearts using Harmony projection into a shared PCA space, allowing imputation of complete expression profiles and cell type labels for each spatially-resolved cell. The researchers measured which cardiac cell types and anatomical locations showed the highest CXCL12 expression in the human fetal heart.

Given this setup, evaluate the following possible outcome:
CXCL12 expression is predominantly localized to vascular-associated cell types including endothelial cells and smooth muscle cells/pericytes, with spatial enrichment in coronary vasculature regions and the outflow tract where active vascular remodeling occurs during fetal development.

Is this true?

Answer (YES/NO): NO